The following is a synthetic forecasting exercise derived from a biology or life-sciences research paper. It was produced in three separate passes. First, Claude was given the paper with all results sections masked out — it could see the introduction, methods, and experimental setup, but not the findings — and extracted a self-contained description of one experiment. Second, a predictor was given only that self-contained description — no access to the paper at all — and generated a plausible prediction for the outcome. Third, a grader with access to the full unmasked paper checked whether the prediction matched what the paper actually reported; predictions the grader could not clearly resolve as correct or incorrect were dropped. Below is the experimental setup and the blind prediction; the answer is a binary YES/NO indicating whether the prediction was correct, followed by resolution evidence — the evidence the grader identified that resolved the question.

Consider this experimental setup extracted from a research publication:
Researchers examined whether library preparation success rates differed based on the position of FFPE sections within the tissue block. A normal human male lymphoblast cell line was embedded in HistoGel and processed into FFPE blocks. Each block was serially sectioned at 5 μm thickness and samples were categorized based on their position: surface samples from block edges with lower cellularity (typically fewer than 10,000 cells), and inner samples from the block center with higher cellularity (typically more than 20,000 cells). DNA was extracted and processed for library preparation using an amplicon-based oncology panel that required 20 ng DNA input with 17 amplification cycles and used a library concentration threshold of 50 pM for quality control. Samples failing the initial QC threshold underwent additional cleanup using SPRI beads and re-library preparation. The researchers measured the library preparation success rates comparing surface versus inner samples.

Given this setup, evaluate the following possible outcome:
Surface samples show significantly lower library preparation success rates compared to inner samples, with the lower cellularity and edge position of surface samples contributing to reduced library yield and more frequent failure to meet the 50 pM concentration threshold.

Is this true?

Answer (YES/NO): YES